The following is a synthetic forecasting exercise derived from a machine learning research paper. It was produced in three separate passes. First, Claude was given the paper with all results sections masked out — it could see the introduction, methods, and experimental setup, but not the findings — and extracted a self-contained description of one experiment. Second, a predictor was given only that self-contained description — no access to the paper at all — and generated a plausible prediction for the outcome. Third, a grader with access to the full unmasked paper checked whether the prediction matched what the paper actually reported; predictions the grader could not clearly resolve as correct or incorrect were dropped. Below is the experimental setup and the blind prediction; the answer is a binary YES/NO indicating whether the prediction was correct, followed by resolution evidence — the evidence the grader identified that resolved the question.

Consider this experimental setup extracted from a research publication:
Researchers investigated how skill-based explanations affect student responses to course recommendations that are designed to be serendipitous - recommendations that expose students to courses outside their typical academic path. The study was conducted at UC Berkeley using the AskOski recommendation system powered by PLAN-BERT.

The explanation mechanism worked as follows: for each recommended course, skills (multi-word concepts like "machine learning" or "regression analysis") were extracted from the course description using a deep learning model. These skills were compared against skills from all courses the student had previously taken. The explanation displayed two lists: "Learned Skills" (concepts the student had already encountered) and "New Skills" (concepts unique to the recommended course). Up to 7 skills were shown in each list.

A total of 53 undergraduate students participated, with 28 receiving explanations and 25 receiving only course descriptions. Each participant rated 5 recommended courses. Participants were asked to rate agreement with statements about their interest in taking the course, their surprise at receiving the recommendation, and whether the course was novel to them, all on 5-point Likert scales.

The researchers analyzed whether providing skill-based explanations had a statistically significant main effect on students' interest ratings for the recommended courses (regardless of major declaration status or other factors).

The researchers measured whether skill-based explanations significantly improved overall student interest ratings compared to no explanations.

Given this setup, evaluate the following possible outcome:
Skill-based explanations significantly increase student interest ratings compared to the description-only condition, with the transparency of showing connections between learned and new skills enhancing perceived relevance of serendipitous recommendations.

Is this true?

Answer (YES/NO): NO